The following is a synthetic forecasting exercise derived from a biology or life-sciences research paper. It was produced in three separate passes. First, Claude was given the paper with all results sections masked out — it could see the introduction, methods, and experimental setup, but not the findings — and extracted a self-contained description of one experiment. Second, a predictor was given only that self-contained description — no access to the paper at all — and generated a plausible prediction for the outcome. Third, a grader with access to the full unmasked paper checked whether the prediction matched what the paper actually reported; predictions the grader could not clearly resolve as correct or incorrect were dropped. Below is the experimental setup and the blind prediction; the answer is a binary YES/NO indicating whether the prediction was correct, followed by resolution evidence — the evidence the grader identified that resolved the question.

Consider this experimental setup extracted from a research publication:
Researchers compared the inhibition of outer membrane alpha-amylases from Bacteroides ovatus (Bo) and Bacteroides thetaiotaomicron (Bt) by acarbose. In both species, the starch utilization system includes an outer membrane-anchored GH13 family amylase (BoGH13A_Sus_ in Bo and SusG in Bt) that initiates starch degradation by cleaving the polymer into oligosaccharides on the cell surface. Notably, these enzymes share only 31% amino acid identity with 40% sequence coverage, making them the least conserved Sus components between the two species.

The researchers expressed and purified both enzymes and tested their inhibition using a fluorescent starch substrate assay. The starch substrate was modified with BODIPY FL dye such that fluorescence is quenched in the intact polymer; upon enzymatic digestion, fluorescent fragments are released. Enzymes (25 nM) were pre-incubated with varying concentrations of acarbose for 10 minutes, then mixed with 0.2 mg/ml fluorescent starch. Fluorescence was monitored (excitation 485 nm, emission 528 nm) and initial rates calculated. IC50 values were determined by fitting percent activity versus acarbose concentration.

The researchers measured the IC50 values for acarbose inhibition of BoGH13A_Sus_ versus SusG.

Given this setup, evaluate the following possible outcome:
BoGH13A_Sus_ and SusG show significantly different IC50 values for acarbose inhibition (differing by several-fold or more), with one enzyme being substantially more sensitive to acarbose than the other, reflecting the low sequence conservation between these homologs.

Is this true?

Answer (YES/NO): YES